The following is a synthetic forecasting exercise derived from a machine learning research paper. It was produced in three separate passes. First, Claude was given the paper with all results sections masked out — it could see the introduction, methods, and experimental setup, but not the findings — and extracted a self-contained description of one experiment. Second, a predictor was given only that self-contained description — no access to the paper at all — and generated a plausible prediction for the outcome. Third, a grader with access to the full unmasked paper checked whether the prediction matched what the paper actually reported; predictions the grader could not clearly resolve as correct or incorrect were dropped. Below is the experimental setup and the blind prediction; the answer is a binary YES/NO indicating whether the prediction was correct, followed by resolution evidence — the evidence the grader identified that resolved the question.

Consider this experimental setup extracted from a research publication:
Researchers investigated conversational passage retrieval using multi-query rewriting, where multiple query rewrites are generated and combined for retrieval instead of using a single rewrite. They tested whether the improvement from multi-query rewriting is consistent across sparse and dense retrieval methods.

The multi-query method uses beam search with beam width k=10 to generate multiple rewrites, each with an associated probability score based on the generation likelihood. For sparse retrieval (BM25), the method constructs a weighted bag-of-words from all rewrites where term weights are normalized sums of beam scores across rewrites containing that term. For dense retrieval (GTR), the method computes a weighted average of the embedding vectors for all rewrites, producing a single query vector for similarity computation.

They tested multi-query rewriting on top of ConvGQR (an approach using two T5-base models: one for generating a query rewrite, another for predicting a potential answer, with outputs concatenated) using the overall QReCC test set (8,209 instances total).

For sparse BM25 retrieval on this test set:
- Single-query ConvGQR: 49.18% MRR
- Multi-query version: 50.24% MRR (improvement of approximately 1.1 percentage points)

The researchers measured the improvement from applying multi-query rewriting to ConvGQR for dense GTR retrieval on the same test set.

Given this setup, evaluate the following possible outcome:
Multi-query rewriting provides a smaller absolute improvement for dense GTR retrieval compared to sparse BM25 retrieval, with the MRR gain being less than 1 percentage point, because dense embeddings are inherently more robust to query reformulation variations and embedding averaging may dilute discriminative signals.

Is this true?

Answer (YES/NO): NO